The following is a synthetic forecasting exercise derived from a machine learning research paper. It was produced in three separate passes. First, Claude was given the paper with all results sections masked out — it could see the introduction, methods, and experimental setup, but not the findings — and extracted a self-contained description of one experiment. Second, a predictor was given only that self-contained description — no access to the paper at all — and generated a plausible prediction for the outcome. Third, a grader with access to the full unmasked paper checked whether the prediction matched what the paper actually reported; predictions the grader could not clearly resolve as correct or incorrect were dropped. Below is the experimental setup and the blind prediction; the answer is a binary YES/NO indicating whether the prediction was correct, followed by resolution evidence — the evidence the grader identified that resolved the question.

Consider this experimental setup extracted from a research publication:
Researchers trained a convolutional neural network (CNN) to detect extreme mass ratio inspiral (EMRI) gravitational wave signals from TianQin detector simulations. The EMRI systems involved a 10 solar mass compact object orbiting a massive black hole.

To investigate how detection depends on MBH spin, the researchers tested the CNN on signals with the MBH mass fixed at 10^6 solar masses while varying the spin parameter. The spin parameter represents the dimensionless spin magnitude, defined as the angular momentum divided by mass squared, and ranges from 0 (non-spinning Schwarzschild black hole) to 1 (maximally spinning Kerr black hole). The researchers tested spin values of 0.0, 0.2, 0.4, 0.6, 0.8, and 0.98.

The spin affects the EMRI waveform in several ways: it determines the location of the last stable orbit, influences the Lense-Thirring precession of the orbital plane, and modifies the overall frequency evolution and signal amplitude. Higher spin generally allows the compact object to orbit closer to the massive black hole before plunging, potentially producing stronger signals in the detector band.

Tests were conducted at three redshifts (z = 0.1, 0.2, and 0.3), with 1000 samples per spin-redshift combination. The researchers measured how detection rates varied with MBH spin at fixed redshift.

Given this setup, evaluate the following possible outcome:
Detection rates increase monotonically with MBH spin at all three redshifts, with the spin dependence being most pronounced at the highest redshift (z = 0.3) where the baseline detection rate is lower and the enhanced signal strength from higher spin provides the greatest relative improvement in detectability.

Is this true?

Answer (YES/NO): NO